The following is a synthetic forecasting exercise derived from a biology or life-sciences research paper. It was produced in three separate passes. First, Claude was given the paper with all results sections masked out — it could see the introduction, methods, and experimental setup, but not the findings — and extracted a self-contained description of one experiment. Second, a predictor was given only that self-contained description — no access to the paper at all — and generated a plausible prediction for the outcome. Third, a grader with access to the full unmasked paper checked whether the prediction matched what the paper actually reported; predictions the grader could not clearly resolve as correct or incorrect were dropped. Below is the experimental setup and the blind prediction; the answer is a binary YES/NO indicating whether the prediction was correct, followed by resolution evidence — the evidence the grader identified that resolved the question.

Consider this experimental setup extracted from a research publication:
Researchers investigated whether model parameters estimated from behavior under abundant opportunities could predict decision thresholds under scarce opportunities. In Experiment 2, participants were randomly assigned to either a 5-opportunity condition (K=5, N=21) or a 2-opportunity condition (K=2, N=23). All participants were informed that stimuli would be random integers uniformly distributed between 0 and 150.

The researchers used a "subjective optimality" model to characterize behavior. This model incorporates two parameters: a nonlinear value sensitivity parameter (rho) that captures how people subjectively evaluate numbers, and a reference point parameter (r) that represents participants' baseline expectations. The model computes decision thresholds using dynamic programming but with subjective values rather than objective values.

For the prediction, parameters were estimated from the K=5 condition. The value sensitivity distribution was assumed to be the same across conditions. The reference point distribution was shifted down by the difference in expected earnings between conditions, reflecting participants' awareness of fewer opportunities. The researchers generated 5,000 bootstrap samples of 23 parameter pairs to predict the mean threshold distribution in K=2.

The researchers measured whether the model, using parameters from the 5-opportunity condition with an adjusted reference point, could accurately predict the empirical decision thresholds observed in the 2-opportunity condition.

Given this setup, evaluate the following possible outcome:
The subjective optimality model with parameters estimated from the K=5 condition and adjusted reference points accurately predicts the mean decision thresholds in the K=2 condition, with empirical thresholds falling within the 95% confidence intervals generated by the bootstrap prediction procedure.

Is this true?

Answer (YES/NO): YES